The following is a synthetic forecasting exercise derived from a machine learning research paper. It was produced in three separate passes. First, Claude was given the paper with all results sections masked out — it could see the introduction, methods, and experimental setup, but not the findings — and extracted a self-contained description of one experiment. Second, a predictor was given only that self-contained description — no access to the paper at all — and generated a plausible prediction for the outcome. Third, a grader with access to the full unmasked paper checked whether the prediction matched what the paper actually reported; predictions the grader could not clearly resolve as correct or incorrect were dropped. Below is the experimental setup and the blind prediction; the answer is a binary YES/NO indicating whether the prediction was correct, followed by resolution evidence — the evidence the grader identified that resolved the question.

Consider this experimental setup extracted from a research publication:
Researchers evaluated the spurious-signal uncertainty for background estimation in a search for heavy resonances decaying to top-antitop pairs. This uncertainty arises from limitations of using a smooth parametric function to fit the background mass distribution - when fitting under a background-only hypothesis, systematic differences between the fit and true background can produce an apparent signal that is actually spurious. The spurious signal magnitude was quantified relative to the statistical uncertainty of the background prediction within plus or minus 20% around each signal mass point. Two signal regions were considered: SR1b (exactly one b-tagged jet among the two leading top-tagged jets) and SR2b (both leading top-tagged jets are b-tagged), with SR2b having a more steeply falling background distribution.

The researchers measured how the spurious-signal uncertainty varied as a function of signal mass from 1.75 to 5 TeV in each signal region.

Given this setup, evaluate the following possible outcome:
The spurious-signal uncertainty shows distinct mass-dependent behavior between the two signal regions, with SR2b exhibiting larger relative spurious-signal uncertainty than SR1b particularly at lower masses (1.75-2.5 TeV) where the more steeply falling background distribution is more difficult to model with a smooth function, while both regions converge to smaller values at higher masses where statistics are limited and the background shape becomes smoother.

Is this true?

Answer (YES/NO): NO